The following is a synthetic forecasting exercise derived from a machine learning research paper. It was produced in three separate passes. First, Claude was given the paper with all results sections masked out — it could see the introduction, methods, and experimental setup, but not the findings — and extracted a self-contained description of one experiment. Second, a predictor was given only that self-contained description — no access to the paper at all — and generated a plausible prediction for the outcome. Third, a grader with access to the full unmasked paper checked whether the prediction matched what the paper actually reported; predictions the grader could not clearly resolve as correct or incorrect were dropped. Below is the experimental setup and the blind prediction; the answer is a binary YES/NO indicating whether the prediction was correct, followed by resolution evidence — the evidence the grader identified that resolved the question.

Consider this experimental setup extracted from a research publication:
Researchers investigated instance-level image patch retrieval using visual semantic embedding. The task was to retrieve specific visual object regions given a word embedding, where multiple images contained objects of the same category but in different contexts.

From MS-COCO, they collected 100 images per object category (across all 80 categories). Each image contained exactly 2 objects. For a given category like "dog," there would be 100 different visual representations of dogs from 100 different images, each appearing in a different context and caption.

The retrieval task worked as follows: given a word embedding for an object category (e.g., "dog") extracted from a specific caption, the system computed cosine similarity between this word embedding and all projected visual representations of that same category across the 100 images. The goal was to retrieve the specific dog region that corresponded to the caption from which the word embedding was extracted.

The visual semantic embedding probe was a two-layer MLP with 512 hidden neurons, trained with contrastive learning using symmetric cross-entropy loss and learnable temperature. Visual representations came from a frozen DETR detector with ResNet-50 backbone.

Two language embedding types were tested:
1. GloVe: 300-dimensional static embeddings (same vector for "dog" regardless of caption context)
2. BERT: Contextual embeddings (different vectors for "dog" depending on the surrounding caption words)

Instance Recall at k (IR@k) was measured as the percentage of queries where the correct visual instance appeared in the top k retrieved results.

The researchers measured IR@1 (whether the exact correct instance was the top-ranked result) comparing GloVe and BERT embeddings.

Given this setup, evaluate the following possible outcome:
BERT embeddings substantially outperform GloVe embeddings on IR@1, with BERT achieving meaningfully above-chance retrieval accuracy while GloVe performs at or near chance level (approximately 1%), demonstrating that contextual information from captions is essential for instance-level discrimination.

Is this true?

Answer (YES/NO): NO